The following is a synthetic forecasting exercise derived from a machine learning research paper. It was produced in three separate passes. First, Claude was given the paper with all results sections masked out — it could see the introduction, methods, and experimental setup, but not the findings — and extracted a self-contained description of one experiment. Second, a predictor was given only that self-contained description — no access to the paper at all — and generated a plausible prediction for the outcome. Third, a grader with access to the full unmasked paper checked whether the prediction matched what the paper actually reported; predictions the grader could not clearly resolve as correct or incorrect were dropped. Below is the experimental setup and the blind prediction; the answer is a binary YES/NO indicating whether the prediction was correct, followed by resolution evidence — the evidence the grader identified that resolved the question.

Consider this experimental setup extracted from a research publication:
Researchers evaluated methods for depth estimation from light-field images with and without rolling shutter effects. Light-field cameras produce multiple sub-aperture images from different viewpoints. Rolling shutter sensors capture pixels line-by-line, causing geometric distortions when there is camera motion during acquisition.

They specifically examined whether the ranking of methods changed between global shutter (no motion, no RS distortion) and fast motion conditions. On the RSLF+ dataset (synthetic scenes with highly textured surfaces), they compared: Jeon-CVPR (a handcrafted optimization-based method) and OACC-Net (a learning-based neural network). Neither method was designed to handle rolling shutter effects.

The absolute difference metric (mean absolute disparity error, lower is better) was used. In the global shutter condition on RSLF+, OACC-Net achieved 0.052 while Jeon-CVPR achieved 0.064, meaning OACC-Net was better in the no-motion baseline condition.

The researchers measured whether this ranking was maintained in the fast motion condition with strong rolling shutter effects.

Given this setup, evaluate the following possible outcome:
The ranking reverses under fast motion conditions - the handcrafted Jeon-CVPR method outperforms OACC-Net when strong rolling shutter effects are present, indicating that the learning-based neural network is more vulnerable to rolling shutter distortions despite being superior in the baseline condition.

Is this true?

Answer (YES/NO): NO